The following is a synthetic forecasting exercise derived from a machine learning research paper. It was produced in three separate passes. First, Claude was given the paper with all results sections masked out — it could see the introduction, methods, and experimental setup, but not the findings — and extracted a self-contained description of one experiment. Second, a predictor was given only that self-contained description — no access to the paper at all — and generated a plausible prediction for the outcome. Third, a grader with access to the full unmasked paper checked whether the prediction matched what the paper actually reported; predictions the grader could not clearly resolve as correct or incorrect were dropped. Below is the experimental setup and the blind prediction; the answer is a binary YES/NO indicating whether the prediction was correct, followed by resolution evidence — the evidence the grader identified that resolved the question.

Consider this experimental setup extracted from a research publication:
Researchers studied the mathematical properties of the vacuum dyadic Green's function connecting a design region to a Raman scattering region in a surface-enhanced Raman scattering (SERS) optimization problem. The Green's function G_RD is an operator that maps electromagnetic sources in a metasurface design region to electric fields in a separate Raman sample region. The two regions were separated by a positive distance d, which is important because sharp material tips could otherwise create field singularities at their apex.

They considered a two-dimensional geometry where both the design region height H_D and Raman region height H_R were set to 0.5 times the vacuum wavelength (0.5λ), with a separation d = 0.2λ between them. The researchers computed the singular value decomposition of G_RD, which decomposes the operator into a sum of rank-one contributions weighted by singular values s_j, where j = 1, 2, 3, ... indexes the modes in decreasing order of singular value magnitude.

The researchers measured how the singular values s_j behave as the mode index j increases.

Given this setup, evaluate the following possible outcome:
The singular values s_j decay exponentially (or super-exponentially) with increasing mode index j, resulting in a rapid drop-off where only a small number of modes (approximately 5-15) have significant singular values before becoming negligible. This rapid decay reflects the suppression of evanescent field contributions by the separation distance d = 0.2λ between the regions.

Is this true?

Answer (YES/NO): YES